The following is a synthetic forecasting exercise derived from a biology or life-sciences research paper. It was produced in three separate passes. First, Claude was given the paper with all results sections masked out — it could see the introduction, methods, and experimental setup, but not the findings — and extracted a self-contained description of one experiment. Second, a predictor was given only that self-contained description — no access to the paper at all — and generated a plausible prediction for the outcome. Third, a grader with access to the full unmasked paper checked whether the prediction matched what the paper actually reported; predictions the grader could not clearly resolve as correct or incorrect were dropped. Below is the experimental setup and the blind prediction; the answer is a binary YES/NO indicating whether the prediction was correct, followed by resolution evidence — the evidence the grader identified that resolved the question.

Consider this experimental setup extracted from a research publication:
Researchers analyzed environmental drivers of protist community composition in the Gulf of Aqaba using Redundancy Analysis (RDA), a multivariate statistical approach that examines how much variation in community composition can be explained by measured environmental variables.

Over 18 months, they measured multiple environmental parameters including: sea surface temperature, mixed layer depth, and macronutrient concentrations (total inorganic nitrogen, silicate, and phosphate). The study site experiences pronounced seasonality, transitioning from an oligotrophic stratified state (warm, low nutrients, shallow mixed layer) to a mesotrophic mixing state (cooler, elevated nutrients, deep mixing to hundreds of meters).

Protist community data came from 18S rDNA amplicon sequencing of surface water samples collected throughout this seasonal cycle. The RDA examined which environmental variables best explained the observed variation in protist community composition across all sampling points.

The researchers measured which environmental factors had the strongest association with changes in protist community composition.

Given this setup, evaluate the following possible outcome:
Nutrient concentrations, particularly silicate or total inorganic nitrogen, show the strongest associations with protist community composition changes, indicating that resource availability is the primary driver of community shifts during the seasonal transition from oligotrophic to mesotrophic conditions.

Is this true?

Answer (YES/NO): NO